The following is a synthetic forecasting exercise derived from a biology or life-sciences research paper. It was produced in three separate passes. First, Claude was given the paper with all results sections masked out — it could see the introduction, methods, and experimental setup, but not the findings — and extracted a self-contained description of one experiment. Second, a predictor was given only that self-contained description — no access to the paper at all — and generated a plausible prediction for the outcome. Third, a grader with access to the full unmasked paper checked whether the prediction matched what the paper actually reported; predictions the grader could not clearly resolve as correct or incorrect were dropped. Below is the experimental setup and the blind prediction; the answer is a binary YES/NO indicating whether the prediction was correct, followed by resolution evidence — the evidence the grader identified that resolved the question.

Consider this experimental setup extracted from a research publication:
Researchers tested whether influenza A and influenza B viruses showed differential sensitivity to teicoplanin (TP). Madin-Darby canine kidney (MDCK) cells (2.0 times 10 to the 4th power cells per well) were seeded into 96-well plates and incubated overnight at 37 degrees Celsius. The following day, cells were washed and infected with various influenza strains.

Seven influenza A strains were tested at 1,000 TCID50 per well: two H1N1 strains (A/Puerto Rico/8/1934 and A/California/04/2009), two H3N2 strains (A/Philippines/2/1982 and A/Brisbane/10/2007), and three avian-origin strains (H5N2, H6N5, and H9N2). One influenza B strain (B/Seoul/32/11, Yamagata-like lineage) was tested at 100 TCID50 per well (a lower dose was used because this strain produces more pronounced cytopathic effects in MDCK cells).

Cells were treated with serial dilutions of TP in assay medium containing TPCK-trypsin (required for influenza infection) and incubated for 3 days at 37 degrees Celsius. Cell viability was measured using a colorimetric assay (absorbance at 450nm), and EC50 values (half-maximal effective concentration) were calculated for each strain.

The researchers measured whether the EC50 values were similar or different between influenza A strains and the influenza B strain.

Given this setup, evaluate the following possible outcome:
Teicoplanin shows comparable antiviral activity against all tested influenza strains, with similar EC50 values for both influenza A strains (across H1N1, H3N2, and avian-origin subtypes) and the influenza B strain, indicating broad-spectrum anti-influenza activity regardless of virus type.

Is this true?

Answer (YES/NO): NO